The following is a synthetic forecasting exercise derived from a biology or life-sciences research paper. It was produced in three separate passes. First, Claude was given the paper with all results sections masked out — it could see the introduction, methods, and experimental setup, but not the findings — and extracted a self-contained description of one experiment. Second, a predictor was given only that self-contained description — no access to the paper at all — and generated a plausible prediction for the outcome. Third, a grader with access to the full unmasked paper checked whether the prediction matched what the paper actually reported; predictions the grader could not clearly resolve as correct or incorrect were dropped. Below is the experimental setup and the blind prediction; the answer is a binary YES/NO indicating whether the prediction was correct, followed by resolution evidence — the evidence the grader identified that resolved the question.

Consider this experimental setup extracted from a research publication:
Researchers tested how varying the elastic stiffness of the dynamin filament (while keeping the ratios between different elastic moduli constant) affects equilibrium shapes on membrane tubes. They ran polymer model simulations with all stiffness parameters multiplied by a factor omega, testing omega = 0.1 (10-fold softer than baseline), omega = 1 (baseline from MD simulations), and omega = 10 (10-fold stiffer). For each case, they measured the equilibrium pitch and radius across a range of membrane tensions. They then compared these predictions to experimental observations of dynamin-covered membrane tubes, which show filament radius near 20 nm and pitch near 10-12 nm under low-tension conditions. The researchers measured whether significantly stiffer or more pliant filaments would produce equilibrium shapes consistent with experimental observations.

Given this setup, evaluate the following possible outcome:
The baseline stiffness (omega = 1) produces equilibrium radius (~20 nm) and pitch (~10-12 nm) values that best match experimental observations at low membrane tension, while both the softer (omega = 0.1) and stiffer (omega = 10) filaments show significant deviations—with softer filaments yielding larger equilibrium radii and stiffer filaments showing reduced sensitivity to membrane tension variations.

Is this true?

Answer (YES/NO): YES